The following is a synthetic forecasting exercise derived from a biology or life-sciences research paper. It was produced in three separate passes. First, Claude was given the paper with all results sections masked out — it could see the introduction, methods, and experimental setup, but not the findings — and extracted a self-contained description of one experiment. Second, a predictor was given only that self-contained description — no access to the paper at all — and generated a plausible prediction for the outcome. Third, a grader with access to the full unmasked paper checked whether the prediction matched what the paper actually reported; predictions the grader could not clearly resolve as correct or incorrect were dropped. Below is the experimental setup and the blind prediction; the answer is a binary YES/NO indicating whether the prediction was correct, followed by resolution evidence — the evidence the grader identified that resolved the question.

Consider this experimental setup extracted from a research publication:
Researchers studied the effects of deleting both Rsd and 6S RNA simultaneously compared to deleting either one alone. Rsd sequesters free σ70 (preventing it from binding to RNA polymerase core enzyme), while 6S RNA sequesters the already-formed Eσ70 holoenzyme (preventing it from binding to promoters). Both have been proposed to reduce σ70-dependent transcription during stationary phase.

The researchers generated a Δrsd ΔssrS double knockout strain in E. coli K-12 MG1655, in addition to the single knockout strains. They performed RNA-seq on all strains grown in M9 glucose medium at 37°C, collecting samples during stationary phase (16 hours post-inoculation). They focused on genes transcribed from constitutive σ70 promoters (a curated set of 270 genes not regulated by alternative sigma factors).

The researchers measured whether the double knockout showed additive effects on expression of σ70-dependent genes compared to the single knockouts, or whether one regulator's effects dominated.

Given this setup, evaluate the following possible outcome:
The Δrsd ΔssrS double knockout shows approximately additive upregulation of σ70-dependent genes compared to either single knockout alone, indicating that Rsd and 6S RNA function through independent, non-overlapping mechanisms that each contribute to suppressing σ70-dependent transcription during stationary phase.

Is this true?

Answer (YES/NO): NO